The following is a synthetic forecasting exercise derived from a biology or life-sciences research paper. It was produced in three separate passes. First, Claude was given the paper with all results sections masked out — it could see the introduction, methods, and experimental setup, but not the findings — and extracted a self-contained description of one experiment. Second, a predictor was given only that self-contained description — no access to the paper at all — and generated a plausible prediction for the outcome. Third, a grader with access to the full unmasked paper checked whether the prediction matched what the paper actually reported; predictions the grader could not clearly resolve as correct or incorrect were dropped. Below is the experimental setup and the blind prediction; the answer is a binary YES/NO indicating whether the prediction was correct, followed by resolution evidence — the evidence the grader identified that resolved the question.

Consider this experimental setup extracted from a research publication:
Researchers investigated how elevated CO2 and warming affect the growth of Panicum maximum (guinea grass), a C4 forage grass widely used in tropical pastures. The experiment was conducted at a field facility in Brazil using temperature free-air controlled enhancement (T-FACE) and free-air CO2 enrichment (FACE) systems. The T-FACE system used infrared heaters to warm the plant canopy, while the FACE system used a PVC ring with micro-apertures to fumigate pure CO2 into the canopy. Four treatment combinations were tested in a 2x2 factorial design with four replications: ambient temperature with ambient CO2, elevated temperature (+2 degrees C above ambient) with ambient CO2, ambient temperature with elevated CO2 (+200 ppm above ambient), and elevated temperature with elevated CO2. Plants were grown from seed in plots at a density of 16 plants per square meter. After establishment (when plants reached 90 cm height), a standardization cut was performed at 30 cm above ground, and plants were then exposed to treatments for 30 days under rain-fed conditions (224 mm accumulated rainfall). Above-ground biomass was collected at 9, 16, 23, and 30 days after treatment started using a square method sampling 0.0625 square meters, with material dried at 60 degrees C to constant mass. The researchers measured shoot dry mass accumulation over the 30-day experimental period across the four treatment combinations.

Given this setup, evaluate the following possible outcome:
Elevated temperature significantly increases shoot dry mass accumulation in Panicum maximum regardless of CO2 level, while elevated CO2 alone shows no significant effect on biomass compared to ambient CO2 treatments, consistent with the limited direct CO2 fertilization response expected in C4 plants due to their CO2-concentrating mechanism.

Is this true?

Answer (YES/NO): NO